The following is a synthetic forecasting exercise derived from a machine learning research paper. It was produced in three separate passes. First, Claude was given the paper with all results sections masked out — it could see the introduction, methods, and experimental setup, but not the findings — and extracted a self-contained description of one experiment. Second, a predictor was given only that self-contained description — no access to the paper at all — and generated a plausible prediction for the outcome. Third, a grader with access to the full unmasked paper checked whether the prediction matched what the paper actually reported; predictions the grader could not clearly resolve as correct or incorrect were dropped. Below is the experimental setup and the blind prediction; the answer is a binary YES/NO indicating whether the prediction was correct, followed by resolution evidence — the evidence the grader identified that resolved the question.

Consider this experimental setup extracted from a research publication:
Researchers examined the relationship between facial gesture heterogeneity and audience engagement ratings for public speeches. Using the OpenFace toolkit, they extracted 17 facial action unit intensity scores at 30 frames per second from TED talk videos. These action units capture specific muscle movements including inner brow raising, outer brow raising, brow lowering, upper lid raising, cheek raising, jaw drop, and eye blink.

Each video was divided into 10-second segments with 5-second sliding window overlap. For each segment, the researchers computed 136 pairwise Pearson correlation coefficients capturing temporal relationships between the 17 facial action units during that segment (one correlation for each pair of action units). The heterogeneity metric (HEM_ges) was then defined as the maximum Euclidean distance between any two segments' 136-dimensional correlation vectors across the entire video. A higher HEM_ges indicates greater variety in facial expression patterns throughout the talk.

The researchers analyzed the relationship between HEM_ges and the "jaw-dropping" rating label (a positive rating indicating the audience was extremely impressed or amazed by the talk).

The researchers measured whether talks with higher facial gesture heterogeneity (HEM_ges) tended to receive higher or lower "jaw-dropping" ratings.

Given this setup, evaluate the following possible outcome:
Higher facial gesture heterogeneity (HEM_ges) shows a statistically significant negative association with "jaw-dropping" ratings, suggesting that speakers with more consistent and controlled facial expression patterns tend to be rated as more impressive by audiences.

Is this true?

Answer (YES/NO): NO